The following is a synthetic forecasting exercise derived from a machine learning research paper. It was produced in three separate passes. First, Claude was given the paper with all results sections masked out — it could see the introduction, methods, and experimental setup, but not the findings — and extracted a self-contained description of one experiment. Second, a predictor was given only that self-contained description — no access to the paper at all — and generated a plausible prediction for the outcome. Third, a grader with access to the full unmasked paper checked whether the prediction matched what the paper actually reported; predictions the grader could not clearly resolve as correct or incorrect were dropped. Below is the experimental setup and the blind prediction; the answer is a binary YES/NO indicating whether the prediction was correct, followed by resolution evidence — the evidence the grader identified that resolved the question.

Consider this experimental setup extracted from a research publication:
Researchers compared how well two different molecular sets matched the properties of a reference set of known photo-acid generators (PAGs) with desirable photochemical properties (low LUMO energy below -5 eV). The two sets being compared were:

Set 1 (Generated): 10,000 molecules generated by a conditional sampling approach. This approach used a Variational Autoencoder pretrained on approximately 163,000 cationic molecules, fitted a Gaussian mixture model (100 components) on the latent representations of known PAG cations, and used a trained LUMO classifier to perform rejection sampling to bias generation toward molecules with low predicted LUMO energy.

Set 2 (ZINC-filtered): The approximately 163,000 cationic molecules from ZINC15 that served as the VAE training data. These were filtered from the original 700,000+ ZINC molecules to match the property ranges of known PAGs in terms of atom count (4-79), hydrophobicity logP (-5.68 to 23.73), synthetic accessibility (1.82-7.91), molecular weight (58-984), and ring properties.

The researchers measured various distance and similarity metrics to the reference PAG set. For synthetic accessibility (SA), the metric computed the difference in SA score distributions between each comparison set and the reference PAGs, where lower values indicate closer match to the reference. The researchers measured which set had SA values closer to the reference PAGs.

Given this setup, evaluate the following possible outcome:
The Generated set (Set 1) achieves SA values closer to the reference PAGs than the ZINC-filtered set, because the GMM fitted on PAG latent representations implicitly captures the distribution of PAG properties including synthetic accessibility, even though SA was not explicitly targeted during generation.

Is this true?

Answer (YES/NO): NO